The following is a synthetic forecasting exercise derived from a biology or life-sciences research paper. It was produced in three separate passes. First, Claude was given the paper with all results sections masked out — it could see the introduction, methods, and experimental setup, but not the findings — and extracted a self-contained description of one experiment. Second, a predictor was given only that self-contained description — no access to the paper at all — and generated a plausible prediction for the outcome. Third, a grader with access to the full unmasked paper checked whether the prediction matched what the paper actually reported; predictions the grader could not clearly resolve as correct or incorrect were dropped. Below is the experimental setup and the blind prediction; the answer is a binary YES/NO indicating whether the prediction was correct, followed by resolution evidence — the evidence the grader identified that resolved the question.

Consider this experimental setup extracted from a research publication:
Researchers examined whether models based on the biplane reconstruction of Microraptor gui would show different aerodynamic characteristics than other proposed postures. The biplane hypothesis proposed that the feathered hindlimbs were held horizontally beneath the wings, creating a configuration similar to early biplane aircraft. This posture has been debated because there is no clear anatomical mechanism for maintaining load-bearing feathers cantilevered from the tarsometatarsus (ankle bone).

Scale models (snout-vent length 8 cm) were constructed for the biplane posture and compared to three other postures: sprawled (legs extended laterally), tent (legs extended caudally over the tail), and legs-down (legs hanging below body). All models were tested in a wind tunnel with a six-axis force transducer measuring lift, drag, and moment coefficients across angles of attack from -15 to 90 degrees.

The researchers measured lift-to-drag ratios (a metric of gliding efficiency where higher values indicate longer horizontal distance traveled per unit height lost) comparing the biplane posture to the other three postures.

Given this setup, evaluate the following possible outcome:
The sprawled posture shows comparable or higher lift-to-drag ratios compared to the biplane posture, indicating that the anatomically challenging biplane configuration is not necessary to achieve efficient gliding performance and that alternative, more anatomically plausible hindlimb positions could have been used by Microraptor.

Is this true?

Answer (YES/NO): YES